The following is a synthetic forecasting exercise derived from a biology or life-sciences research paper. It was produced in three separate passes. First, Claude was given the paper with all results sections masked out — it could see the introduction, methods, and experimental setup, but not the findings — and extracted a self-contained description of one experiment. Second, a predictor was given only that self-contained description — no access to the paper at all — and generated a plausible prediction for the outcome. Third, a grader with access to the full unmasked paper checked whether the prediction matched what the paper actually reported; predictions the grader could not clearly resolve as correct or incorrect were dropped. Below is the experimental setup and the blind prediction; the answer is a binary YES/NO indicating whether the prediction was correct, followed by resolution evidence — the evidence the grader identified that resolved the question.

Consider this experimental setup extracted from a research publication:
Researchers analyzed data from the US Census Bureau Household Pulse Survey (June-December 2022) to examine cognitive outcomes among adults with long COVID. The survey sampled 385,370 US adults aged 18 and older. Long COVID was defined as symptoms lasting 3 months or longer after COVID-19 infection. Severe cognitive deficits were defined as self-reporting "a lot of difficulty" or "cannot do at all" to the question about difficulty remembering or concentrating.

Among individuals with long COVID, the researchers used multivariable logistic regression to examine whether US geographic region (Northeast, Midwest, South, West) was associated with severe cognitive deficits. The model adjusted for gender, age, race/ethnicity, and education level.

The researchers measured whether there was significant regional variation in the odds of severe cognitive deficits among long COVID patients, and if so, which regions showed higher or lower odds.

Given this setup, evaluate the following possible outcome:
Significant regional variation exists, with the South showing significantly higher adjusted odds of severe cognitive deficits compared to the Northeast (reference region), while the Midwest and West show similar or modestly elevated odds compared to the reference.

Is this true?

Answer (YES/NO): YES